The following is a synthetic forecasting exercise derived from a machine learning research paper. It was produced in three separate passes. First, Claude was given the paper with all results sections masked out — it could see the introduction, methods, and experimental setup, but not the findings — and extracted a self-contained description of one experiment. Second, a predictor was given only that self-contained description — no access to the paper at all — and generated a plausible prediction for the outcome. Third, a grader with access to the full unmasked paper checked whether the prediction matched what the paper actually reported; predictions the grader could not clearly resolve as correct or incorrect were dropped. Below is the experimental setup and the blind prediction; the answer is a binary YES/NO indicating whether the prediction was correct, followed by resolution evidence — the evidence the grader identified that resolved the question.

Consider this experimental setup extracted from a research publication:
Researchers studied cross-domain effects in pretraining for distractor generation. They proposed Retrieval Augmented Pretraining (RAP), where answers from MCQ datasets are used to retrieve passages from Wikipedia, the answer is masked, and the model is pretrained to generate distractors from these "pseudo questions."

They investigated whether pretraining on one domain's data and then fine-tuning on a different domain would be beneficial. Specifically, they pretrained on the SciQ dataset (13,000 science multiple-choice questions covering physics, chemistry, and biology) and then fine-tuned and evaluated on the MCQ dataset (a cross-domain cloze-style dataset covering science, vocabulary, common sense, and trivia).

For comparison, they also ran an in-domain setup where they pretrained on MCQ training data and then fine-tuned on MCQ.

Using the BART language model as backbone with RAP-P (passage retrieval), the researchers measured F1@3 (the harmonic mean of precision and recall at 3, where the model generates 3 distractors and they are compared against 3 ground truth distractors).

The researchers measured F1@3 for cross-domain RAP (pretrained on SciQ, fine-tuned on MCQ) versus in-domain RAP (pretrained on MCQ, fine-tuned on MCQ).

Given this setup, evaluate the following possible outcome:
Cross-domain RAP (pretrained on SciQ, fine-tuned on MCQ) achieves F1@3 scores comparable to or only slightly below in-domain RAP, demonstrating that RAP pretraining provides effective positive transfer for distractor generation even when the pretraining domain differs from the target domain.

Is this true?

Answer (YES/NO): NO